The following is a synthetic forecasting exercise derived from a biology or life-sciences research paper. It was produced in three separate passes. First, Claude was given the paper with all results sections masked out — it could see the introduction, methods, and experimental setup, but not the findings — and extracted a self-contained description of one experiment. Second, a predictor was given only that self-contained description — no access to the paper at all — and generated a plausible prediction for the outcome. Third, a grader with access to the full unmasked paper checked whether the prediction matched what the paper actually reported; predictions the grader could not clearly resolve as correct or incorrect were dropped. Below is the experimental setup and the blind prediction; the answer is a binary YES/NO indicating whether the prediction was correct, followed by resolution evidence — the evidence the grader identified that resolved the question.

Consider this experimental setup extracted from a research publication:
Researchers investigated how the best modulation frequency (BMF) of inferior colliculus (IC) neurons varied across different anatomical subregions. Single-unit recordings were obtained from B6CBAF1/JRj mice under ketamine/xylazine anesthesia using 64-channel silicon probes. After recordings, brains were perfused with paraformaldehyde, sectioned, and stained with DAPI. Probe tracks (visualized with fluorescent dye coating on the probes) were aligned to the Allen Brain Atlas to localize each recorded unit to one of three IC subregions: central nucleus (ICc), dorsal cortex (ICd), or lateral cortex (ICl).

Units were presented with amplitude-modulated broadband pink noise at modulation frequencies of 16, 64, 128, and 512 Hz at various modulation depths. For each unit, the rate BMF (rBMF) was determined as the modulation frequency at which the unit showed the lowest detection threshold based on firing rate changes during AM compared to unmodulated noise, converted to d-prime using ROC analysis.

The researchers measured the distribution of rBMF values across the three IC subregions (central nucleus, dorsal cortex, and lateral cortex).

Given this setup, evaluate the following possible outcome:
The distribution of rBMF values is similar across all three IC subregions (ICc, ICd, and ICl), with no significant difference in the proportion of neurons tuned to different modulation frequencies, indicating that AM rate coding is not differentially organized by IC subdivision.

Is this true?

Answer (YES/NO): NO